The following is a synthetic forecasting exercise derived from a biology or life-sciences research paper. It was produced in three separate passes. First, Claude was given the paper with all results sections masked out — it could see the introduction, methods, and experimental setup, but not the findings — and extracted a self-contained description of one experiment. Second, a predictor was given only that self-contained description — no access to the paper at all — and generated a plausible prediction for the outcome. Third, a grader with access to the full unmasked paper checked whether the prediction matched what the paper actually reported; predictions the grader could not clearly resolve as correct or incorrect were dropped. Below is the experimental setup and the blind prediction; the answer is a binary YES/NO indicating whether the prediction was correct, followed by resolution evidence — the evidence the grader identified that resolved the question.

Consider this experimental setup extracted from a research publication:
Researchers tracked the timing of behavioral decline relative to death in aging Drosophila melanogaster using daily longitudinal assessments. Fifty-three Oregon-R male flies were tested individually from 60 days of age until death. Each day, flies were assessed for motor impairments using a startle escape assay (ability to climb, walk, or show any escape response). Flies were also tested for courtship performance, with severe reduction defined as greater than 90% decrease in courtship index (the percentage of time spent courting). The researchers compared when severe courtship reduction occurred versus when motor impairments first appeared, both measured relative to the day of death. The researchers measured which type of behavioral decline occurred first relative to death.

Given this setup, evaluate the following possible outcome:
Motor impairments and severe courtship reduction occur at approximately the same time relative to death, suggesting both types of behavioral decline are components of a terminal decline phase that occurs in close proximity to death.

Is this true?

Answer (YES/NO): NO